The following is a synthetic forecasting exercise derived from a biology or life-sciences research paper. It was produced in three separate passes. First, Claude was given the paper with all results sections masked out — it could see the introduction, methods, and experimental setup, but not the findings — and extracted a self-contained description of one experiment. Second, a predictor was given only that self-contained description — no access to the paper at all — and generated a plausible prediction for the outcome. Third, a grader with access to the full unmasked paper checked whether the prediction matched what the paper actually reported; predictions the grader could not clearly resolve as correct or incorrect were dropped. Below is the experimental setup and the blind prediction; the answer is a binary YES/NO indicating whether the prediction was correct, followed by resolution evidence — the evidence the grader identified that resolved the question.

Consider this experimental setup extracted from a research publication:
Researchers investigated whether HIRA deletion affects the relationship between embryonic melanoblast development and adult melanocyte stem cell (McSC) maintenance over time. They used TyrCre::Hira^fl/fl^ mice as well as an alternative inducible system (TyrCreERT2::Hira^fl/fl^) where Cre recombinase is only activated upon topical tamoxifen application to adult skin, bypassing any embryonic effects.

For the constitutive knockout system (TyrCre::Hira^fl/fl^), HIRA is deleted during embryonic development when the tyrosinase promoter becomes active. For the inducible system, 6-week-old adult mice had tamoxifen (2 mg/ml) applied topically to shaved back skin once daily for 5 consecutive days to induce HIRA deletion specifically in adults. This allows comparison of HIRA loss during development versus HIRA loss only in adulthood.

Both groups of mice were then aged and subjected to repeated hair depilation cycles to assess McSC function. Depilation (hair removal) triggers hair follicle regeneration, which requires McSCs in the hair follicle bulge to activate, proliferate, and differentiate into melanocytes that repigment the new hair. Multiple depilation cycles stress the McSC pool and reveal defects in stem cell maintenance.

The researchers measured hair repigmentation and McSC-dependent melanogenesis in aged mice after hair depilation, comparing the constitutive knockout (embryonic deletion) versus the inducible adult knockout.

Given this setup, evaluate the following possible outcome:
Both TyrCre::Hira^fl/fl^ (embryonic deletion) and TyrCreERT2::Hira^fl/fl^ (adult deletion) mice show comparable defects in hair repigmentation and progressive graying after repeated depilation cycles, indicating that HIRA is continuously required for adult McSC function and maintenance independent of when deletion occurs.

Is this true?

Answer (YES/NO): NO